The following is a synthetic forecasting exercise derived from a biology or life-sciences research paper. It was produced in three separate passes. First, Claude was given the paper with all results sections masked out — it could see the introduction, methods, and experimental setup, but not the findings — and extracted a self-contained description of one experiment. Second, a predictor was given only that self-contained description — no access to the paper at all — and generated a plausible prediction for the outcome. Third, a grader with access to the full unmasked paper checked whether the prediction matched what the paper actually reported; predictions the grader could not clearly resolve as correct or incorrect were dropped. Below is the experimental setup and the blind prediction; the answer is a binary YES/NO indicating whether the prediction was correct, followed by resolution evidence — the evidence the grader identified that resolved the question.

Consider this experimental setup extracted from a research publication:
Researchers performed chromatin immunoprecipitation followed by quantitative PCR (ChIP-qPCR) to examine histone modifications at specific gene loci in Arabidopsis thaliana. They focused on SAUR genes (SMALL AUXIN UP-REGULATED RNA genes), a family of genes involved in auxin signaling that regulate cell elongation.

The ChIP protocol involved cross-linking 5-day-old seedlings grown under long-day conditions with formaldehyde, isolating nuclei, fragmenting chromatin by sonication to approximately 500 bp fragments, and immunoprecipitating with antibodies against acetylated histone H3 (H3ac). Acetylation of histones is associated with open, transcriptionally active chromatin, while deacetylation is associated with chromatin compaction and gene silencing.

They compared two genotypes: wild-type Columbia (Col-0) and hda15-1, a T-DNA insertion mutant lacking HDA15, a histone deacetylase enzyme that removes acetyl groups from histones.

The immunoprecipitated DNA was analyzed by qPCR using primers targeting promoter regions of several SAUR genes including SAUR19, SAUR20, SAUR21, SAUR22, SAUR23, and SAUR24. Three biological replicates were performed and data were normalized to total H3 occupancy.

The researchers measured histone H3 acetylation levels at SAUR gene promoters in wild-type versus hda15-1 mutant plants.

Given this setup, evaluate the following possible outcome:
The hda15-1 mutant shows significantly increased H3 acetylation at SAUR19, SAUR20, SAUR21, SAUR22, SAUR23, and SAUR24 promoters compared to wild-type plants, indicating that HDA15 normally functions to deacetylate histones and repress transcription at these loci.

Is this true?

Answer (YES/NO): NO